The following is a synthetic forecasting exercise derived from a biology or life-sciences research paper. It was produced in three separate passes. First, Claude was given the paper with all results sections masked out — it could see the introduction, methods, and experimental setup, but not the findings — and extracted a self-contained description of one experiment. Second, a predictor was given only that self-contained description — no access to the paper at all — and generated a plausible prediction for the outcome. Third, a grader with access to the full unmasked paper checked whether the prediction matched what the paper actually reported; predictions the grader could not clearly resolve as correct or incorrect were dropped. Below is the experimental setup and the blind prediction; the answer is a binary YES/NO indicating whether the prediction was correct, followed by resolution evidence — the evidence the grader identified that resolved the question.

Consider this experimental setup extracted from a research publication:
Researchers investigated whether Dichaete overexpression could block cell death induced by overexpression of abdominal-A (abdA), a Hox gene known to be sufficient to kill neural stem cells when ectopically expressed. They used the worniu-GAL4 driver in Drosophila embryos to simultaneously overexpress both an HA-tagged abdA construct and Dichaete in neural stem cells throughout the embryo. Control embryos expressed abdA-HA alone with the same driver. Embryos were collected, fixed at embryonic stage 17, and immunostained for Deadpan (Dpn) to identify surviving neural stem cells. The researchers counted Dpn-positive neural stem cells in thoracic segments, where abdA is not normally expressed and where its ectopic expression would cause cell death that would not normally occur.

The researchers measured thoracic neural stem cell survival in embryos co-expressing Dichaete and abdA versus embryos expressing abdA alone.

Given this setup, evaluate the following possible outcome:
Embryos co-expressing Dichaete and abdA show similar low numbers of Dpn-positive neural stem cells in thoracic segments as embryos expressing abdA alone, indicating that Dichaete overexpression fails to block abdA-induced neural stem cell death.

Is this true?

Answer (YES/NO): NO